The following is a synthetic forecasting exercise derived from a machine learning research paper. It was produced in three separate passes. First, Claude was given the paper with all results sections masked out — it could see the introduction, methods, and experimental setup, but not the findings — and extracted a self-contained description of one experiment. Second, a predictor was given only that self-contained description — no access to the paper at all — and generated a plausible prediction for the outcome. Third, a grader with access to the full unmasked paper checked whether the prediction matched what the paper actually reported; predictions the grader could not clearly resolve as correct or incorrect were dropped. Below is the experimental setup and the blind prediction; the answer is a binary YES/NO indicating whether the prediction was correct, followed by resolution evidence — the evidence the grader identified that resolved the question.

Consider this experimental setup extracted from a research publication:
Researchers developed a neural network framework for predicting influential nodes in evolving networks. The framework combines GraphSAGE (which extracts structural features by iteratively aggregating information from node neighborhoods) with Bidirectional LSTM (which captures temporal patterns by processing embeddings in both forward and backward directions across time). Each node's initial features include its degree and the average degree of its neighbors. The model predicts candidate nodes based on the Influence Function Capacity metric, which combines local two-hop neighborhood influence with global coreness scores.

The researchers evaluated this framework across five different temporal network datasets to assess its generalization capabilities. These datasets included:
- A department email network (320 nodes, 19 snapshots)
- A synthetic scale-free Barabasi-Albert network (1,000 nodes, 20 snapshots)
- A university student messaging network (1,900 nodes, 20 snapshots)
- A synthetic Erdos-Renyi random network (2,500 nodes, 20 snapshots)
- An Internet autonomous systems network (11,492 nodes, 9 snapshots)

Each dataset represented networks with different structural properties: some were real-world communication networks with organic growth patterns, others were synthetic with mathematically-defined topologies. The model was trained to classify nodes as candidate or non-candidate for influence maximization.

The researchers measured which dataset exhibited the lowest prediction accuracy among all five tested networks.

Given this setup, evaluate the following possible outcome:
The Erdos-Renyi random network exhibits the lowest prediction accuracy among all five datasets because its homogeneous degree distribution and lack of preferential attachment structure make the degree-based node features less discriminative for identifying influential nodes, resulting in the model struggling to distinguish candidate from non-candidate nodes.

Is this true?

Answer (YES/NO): NO